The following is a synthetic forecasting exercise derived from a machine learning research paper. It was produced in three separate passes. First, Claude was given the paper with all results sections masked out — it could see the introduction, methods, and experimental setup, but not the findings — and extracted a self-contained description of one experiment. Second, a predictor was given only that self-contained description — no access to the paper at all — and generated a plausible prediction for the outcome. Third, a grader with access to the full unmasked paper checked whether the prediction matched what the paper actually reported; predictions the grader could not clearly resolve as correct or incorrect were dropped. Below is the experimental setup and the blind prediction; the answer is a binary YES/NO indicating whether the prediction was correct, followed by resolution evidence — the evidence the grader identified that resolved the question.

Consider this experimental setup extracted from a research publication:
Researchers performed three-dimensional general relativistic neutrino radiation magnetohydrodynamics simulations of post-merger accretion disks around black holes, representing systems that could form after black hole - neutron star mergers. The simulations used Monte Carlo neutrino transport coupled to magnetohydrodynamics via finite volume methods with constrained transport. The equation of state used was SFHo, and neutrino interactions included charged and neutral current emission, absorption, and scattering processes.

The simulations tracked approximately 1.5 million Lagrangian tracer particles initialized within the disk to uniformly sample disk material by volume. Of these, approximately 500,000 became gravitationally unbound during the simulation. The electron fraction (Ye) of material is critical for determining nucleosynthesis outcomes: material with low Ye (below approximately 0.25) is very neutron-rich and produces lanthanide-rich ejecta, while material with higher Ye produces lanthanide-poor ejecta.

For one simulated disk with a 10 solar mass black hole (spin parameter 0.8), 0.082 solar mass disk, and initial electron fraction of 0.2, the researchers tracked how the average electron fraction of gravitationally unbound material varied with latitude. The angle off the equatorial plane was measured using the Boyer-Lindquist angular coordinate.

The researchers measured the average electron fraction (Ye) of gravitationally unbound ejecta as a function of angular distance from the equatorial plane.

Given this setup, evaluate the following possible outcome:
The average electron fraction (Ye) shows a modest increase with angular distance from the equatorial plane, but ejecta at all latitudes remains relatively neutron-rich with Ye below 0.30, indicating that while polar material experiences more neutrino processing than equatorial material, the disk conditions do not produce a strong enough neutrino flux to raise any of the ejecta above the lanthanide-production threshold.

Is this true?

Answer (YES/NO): NO